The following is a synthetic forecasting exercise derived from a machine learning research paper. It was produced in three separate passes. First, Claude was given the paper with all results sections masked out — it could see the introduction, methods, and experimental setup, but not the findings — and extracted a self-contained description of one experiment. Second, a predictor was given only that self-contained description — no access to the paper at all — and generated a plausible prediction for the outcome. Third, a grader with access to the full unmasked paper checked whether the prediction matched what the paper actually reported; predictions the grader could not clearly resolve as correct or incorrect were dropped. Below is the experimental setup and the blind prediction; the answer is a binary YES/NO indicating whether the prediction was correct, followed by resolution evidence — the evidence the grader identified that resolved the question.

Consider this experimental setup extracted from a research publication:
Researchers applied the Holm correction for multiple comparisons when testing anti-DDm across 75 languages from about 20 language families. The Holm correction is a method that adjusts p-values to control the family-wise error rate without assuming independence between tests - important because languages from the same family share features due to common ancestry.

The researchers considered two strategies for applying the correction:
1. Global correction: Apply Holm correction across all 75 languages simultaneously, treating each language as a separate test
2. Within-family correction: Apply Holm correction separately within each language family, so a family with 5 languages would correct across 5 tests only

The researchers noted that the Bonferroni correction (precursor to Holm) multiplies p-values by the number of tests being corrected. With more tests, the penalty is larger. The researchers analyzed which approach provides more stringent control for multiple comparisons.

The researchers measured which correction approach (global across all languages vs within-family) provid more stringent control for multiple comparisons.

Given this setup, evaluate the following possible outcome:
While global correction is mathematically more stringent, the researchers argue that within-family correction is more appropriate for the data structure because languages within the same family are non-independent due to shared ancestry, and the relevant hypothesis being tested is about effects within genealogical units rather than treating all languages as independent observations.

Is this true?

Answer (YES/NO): NO